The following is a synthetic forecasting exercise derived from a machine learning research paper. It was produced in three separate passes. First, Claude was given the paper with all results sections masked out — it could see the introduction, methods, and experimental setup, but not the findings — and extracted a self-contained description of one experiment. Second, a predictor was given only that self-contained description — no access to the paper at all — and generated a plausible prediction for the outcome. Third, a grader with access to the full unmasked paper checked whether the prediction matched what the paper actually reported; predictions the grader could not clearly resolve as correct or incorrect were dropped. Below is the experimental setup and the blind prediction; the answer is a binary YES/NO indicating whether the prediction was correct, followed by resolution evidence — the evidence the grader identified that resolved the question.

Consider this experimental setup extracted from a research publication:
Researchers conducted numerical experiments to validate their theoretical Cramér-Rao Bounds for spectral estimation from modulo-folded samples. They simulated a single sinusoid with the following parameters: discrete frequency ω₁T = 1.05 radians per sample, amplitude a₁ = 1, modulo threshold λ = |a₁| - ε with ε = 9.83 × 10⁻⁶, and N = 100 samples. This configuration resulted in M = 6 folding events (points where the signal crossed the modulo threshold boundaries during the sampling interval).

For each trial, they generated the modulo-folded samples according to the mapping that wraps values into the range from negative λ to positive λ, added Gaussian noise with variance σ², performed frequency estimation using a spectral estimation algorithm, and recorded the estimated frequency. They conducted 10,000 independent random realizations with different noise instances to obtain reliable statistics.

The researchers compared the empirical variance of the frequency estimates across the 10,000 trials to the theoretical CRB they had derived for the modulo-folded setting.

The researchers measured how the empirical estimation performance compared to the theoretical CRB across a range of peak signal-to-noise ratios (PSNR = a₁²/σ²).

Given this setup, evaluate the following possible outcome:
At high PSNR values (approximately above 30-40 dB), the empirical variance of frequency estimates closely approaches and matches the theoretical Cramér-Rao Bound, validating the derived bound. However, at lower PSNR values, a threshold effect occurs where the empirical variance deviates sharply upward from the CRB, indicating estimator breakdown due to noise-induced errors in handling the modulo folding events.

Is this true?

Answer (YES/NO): NO